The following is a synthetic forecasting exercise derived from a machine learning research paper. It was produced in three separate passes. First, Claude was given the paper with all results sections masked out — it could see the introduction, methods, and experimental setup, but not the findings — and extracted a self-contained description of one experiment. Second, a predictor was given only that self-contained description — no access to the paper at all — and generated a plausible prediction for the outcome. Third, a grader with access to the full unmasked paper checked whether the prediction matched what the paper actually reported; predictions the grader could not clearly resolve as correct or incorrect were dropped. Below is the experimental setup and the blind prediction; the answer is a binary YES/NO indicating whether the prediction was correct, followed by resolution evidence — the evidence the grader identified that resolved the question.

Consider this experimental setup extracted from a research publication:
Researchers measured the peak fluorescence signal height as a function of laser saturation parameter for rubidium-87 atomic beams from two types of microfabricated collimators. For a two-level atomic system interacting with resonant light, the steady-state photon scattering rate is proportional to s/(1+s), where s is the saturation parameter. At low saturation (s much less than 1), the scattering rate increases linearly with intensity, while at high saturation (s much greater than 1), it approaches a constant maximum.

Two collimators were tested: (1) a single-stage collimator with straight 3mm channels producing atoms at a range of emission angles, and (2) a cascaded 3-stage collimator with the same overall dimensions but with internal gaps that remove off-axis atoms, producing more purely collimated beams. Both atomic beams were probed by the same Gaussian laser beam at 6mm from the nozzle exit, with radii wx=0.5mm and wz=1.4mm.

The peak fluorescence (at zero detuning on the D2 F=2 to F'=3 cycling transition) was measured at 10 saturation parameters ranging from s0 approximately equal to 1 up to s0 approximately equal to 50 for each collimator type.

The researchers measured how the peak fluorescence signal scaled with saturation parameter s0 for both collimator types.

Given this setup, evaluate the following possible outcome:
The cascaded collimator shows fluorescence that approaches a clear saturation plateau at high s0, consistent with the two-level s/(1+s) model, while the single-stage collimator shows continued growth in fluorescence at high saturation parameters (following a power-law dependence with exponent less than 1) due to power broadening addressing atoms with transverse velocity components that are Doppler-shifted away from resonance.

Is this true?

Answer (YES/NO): NO